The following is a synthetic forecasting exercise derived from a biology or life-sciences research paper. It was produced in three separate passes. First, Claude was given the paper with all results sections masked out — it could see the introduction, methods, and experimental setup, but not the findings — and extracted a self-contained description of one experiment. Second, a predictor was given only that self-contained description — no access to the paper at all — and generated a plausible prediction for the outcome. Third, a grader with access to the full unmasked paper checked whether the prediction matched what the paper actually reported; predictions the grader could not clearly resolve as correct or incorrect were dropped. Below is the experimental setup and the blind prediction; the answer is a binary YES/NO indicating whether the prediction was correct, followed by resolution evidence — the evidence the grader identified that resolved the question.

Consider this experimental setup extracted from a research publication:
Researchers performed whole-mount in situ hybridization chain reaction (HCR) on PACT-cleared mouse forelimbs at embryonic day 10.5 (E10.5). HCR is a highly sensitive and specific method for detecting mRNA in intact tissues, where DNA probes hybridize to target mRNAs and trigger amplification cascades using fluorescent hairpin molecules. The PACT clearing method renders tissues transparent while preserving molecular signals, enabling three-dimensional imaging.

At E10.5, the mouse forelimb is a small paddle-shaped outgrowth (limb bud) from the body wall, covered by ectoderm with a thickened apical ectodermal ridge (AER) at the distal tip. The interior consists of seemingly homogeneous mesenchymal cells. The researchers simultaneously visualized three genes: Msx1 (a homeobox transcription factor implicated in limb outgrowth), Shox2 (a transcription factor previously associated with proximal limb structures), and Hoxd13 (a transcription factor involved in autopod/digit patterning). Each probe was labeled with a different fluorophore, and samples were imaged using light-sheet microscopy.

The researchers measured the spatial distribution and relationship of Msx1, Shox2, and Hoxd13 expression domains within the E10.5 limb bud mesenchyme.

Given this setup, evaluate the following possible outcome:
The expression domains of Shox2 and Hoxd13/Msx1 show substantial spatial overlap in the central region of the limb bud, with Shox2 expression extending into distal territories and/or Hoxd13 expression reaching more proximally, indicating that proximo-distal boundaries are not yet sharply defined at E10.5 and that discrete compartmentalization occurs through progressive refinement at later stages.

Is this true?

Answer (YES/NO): NO